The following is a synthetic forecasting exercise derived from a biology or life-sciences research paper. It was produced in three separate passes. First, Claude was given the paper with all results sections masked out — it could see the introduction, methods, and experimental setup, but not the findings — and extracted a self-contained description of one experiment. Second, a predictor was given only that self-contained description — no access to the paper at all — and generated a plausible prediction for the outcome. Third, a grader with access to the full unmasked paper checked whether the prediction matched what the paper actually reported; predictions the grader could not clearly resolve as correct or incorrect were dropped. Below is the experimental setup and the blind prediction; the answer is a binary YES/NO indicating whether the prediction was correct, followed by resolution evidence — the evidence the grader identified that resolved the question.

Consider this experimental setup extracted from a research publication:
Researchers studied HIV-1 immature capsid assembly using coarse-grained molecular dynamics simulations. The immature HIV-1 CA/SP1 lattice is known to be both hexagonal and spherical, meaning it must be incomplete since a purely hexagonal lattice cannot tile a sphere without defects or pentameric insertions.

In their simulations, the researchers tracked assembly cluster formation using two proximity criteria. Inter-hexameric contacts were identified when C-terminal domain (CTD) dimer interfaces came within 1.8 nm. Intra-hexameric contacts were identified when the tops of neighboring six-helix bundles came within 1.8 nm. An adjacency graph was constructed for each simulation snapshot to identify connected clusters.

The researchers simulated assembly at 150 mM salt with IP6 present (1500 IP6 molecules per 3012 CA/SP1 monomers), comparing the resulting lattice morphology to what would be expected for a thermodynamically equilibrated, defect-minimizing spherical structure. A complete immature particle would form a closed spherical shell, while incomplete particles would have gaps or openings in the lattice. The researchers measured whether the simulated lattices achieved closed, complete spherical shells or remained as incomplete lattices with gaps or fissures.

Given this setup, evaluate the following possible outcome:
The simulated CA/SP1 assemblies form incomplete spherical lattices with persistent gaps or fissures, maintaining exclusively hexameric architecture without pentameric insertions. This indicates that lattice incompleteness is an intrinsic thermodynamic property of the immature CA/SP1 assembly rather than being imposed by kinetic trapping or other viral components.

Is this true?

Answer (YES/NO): NO